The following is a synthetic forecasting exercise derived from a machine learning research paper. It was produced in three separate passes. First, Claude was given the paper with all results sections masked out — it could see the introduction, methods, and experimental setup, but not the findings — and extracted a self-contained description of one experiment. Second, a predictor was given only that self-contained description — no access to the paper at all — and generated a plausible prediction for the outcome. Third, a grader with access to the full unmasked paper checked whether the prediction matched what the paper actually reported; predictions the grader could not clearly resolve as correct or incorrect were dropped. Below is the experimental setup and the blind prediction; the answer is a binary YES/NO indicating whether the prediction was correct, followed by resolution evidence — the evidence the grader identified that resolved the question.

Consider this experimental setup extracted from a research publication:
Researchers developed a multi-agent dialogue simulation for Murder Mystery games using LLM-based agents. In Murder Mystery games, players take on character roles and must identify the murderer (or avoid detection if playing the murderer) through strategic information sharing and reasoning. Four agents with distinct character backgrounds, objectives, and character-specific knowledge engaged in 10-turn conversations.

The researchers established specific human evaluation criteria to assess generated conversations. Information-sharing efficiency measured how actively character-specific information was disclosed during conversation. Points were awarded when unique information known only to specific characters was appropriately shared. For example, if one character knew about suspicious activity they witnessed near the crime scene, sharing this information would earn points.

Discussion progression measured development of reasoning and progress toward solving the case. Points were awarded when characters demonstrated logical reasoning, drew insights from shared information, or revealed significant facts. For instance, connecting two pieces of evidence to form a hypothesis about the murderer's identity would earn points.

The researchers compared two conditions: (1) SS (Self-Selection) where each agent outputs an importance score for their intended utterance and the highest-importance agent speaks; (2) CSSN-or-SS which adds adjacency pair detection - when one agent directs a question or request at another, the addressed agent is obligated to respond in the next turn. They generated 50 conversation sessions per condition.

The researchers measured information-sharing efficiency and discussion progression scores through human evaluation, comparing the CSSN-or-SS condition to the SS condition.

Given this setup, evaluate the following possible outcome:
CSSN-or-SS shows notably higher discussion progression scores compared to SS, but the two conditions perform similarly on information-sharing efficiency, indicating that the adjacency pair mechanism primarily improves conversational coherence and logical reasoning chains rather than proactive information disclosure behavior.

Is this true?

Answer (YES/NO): NO